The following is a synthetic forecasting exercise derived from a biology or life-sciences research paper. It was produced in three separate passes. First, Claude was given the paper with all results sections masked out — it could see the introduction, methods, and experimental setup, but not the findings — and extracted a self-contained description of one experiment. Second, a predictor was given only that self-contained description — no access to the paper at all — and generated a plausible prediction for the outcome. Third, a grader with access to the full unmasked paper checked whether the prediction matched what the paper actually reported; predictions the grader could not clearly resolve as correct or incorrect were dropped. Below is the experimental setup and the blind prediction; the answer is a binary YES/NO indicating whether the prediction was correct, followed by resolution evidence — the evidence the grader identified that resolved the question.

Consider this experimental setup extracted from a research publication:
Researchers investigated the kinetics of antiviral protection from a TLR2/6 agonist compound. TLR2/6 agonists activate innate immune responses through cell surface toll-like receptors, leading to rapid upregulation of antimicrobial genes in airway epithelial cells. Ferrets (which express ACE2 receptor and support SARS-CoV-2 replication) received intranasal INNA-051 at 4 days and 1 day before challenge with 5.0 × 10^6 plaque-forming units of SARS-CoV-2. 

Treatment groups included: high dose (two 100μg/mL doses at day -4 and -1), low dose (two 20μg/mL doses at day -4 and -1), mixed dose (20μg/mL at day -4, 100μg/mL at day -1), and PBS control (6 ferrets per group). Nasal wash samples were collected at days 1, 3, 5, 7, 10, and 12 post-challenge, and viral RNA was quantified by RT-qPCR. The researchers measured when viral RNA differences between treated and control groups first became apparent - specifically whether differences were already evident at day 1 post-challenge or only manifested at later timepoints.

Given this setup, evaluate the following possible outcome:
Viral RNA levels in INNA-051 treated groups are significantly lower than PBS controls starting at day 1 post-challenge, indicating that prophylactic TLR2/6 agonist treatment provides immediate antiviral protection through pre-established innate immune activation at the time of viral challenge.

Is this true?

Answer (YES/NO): NO